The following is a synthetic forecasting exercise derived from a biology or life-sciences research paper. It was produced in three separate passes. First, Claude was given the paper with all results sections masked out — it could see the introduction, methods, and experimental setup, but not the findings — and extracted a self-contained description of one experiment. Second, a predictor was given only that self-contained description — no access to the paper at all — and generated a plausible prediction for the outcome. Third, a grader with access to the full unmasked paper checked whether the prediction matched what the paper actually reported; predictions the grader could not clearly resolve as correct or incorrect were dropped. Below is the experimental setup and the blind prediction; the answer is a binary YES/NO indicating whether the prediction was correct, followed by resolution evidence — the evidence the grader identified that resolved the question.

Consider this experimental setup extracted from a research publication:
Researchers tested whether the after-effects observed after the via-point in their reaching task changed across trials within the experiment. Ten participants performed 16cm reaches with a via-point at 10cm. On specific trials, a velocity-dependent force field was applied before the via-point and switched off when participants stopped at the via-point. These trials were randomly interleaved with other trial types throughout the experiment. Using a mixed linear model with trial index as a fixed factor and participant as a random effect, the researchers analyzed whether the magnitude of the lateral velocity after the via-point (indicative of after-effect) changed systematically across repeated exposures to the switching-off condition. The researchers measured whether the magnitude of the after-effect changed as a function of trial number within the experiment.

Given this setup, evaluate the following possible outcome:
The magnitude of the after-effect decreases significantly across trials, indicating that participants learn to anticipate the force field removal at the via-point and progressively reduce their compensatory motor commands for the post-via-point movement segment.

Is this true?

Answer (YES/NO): NO